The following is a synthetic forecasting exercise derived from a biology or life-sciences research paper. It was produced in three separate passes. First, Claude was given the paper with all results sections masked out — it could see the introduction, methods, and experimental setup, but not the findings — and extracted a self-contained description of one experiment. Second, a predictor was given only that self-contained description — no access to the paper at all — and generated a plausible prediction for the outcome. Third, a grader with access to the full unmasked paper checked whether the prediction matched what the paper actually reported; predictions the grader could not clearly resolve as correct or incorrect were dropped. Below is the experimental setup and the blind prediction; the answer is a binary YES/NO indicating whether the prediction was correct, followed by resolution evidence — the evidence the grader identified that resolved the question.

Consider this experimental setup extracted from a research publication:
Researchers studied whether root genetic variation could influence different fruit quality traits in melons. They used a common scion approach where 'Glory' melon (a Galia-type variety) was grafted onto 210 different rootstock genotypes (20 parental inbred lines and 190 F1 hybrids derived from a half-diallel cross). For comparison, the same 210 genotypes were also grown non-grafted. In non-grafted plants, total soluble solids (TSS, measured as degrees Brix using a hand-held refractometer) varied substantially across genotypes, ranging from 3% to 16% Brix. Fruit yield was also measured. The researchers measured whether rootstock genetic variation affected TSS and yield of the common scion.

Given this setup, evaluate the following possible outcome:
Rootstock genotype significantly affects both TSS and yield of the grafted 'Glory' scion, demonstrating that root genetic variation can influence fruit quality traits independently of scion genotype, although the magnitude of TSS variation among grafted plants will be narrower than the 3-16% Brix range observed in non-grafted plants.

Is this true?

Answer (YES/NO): NO